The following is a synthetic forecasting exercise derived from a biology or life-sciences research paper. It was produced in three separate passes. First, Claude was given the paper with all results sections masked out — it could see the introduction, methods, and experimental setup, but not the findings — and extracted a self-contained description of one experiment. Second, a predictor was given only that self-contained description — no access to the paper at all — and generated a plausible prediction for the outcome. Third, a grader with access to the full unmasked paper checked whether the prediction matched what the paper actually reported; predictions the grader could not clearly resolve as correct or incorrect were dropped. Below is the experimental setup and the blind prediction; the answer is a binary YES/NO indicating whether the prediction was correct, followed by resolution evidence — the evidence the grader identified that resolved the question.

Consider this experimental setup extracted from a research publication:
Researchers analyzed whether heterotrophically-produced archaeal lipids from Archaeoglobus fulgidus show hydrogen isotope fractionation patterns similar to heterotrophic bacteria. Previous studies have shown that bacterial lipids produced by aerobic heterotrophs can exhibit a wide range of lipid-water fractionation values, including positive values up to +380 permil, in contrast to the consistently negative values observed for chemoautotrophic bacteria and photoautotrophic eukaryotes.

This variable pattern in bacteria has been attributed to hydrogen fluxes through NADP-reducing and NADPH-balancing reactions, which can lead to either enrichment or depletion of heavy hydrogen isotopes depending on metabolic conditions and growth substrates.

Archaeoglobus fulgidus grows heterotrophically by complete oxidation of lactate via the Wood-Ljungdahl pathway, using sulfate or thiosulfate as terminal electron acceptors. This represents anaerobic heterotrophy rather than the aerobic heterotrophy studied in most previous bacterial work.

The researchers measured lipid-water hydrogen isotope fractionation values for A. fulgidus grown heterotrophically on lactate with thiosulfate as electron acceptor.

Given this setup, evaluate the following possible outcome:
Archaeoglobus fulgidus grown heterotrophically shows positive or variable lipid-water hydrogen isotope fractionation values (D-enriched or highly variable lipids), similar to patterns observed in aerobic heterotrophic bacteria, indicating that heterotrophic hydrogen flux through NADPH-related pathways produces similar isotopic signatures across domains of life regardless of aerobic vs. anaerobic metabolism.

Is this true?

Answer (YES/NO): NO